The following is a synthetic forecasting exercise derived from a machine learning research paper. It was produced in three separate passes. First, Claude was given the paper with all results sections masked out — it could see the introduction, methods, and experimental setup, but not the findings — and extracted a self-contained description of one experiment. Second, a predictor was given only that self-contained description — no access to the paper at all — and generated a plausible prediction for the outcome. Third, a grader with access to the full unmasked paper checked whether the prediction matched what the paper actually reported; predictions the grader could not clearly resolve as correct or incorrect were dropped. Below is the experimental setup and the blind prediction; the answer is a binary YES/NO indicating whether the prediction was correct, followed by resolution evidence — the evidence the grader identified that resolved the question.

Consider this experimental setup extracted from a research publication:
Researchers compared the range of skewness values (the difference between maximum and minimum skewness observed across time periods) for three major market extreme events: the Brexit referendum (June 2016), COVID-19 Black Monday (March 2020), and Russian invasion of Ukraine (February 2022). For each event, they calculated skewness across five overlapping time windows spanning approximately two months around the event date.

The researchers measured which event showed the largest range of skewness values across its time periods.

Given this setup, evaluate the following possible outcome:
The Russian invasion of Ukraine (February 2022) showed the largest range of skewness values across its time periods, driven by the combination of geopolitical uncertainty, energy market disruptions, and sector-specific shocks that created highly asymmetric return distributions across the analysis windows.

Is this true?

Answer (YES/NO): YES